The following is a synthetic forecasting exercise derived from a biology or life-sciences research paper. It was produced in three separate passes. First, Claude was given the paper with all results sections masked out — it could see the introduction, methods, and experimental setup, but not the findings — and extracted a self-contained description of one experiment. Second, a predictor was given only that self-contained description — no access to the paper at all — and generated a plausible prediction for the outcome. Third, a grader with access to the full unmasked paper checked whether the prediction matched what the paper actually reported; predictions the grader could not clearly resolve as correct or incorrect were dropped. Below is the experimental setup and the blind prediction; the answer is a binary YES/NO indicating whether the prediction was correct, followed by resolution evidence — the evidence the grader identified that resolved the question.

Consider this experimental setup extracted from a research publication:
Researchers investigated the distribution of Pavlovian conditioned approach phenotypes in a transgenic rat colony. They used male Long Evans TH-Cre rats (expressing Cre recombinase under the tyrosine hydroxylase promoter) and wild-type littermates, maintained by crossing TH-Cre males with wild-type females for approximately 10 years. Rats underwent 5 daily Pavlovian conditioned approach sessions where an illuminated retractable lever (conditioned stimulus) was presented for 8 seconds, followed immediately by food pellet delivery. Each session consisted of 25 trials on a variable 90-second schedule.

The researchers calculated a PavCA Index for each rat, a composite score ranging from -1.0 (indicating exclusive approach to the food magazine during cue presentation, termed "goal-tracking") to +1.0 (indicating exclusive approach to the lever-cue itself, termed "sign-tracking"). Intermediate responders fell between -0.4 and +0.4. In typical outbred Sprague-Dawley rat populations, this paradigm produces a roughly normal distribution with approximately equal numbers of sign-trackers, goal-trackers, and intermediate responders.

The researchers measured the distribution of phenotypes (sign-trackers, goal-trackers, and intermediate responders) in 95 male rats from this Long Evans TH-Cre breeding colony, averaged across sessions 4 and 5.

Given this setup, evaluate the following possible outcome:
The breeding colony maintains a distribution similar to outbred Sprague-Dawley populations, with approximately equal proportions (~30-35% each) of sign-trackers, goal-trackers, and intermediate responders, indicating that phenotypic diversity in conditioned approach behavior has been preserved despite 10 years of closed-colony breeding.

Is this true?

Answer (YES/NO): NO